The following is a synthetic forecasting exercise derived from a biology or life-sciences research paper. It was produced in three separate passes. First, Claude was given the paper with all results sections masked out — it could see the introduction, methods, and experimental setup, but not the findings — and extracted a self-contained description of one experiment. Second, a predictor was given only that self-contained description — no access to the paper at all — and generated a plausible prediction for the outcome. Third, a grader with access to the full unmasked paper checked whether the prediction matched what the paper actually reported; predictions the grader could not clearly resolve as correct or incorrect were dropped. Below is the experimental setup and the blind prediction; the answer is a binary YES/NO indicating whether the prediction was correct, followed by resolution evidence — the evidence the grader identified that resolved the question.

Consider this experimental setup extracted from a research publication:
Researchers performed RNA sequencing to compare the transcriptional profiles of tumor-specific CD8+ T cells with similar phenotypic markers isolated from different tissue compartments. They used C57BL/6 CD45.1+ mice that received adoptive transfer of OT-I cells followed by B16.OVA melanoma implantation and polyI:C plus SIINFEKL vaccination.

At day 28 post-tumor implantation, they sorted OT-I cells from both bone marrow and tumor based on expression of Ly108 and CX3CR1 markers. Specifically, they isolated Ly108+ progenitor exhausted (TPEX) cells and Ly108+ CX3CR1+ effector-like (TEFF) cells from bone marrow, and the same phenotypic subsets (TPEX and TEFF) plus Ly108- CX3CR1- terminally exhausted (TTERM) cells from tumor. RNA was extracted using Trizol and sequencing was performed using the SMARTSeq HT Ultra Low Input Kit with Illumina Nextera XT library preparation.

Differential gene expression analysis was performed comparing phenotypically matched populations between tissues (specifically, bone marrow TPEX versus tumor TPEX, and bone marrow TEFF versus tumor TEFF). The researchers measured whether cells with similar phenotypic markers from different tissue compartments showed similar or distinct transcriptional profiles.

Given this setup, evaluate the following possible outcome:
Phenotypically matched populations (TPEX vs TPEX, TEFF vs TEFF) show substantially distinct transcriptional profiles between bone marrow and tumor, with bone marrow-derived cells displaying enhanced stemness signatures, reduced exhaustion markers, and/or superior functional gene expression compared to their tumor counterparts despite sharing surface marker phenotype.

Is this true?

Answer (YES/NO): YES